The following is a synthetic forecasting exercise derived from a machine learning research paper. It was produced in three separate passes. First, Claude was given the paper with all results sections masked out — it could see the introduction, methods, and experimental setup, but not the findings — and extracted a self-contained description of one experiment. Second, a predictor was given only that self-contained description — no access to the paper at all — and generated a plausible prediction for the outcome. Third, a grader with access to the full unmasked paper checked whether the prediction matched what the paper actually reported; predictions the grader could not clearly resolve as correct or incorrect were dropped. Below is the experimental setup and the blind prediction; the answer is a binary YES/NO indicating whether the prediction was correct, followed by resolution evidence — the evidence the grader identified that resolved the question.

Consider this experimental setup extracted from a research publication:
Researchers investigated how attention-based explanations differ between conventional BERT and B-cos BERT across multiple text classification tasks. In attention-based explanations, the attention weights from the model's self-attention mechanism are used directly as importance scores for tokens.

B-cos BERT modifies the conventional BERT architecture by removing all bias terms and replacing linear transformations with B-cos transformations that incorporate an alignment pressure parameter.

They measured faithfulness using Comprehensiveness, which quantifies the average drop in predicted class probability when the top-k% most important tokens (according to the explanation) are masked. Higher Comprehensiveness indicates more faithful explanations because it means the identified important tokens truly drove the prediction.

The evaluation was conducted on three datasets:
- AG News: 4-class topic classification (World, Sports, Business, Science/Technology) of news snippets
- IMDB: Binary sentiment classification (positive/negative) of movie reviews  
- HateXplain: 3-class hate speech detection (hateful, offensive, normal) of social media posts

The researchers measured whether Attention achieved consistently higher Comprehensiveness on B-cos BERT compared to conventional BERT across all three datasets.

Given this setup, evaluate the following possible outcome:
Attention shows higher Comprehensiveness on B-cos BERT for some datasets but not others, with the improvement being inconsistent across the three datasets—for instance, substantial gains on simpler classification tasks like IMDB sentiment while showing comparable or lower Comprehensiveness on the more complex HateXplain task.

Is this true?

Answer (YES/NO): NO